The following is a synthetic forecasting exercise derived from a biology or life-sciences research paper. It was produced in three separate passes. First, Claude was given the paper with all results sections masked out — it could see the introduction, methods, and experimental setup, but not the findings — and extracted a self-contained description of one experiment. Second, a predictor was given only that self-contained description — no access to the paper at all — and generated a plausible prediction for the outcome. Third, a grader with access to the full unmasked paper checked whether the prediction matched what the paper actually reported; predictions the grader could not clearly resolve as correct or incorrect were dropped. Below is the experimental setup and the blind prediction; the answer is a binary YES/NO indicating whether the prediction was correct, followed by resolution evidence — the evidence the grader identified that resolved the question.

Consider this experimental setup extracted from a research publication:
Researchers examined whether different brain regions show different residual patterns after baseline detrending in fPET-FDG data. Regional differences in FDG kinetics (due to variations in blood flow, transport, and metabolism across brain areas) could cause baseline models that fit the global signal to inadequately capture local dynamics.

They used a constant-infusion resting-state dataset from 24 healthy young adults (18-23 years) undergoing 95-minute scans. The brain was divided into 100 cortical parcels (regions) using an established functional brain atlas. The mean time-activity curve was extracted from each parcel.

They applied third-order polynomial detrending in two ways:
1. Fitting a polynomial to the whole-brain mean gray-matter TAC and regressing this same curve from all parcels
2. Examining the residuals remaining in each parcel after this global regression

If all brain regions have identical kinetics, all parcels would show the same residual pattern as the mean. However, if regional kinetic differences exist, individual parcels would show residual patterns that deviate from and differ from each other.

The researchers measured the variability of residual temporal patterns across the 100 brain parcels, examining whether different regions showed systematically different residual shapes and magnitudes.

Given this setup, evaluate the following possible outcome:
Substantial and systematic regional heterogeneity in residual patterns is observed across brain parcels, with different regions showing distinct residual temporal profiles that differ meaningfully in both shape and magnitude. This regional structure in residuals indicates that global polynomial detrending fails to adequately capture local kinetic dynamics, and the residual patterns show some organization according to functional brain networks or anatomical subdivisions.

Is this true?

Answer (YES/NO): YES